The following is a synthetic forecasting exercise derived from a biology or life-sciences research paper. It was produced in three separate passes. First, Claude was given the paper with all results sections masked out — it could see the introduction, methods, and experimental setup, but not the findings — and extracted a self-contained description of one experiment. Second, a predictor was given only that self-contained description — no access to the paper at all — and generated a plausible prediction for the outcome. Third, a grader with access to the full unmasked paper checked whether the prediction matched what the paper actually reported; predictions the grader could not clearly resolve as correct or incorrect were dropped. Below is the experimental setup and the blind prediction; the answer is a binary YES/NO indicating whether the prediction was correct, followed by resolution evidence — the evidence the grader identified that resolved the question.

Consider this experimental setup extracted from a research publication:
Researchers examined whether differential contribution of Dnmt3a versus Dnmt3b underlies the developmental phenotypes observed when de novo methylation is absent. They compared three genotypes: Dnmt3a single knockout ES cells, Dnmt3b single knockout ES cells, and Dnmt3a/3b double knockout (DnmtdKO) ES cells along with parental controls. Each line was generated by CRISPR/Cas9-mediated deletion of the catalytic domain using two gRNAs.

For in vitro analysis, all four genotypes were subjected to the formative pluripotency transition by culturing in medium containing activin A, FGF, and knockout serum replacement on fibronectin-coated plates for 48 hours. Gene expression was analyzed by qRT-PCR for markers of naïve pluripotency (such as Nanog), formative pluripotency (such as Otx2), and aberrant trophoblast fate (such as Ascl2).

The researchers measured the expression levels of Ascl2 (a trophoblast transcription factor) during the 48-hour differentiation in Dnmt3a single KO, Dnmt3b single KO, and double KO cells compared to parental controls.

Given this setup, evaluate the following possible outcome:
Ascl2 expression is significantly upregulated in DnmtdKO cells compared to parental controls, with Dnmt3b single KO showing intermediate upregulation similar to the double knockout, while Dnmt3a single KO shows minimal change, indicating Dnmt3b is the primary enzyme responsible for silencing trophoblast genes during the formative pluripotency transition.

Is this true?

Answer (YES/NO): NO